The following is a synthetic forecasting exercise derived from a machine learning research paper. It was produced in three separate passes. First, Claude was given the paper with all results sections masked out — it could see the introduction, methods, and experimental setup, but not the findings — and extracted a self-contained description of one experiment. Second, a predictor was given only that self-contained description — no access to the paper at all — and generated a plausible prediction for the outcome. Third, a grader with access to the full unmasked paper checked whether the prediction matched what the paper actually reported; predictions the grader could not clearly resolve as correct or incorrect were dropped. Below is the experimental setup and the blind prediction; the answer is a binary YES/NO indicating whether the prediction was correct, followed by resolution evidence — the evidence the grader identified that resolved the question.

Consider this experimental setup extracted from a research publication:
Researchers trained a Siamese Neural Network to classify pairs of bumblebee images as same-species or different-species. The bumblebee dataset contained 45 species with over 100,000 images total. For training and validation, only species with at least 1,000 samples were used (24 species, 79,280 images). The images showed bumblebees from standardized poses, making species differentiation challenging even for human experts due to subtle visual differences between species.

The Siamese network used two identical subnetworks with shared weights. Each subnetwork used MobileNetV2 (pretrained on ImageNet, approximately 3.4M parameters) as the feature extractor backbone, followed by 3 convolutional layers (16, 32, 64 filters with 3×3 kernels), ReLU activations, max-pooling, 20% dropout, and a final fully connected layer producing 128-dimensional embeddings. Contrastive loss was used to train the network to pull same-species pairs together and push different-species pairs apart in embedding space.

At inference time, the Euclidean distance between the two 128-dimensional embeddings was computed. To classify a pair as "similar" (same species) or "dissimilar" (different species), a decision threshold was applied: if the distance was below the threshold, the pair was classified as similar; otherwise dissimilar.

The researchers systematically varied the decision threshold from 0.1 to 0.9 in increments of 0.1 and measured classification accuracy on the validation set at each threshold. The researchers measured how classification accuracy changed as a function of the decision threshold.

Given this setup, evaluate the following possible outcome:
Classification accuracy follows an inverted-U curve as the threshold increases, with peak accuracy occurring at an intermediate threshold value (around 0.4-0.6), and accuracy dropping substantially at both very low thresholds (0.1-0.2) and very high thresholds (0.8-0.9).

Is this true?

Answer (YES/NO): NO